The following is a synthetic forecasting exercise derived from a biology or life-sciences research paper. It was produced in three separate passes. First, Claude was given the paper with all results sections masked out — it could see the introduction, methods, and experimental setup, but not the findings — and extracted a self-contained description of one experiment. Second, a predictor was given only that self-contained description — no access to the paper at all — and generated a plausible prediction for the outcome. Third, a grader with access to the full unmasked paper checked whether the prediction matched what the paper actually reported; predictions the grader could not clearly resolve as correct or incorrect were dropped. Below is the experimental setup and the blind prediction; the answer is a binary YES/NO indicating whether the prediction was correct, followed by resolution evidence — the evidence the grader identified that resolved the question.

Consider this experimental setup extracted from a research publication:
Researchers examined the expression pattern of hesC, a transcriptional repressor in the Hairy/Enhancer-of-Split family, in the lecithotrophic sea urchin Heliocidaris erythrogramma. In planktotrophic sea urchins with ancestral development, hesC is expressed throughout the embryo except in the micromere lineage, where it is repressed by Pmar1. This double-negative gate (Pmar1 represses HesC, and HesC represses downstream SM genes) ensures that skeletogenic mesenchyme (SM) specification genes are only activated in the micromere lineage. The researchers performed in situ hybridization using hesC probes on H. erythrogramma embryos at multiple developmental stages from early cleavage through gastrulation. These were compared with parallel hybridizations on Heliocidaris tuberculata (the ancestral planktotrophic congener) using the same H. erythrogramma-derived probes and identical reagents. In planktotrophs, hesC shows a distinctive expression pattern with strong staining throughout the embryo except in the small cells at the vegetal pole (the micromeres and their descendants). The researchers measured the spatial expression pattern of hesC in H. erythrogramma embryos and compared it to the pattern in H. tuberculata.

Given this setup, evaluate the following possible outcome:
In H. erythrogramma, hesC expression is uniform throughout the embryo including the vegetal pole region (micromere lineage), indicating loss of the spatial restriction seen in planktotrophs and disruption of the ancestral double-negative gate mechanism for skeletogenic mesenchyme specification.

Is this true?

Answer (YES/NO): YES